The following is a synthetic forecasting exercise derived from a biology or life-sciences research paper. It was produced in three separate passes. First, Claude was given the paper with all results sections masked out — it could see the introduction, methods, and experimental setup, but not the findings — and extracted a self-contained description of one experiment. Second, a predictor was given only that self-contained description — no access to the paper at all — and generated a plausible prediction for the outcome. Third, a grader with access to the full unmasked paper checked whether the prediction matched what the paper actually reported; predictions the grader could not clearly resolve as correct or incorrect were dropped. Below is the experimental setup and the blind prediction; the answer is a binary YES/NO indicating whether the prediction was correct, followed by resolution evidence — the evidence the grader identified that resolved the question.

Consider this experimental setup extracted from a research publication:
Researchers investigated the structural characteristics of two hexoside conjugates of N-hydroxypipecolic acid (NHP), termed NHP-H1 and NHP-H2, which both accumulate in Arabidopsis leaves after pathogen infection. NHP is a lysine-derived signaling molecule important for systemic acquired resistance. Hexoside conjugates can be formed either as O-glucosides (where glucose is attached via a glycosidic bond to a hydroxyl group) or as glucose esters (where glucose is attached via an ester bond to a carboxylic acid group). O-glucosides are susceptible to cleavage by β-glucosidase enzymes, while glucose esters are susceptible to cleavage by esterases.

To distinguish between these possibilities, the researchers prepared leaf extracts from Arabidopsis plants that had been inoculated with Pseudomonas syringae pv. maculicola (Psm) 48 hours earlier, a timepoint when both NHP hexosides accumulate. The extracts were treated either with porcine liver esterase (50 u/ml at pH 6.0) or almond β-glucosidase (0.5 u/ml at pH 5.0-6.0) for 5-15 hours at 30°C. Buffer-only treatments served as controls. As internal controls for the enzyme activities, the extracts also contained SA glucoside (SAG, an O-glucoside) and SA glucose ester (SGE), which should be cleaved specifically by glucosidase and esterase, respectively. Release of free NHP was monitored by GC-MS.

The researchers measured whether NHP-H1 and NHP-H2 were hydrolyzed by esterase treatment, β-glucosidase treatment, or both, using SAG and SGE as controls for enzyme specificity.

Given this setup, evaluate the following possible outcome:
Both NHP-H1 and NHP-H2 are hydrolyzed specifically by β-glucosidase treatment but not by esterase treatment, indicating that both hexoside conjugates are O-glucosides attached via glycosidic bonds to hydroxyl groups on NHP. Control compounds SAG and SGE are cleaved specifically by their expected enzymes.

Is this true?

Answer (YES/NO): NO